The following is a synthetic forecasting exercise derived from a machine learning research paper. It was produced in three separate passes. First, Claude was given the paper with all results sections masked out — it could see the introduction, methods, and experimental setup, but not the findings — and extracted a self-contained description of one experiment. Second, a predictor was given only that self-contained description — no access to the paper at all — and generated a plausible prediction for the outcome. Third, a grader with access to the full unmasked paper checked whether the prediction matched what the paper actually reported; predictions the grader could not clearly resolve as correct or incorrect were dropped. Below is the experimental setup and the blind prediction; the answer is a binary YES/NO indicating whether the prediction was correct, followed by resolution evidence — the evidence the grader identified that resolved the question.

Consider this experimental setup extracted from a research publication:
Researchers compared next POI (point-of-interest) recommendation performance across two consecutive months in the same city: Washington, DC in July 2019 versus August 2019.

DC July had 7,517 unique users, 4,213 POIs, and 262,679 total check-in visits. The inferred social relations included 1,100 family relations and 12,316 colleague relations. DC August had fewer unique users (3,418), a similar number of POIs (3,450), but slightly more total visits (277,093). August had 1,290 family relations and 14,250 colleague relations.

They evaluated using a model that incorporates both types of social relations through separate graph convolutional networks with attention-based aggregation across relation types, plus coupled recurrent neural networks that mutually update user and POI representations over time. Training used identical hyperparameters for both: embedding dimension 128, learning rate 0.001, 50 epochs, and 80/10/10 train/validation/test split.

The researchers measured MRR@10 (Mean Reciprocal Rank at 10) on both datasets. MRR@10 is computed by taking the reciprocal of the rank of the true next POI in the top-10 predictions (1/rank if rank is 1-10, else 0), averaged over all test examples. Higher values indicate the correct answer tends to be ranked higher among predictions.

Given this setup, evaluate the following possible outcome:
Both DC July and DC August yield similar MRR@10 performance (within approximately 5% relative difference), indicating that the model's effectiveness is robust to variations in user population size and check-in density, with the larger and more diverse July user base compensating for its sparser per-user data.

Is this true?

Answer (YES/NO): NO